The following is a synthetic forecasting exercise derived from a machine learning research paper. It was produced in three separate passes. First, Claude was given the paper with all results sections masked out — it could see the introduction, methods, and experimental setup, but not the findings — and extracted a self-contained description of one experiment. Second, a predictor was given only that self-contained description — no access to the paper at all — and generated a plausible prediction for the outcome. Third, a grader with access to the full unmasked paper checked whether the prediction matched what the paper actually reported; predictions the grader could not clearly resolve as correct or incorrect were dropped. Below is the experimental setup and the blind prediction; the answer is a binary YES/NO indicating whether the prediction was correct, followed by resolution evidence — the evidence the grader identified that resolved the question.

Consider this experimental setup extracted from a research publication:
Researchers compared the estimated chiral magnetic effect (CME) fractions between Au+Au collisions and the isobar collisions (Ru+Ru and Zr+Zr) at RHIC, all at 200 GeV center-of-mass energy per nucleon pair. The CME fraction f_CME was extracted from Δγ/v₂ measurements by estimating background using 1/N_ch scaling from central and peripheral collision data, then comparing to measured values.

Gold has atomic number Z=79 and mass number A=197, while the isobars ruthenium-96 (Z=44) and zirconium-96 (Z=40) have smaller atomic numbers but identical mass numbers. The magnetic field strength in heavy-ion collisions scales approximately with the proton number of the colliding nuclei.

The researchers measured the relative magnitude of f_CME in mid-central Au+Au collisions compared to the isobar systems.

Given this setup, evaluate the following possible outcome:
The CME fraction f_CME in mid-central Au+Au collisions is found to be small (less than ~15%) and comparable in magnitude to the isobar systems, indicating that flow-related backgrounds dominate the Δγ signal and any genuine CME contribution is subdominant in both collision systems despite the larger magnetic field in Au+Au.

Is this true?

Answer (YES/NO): NO